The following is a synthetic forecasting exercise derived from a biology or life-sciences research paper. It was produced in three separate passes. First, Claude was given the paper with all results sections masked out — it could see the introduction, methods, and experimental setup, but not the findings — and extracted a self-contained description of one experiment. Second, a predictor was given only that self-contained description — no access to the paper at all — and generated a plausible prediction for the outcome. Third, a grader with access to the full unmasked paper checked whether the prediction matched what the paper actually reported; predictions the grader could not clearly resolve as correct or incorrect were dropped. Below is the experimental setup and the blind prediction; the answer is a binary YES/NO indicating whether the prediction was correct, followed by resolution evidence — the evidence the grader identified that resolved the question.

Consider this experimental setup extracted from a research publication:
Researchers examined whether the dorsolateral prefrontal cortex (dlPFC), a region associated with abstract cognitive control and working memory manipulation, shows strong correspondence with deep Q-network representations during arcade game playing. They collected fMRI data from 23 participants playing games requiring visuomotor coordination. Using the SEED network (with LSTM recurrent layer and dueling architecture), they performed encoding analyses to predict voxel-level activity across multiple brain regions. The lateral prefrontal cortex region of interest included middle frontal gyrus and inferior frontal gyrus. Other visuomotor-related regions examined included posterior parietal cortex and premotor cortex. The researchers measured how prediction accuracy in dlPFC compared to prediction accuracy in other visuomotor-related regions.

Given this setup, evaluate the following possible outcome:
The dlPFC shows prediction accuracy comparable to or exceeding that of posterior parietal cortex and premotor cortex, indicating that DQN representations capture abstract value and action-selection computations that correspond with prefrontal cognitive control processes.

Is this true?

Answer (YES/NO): NO